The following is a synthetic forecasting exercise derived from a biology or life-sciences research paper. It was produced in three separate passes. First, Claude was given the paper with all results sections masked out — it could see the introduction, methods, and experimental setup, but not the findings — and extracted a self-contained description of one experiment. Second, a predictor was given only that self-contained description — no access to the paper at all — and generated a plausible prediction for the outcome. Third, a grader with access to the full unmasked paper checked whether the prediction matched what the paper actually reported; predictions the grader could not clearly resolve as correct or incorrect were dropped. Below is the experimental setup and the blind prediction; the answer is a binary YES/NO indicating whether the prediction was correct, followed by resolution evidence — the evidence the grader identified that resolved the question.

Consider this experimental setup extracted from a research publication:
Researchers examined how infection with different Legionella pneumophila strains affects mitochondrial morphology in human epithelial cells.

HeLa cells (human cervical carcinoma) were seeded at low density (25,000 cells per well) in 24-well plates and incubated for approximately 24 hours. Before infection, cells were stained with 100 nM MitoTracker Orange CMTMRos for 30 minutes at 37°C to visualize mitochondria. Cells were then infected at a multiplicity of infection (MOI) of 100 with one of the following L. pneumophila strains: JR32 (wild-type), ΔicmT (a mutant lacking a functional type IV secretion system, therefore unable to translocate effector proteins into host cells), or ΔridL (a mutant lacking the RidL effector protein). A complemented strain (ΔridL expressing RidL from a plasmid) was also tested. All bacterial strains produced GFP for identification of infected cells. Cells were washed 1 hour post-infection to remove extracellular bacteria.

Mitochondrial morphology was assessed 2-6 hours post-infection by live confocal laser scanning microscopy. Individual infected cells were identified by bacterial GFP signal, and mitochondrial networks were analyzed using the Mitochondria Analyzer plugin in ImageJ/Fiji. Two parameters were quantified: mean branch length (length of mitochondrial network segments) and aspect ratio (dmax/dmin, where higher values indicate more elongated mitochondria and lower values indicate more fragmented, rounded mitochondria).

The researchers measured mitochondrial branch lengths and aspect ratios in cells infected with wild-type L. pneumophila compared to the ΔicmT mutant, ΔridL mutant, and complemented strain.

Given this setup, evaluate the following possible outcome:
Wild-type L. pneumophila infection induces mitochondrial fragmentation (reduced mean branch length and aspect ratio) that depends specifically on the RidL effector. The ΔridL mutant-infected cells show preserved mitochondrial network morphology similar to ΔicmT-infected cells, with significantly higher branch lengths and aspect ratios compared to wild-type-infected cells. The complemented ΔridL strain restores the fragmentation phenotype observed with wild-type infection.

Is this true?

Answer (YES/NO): NO